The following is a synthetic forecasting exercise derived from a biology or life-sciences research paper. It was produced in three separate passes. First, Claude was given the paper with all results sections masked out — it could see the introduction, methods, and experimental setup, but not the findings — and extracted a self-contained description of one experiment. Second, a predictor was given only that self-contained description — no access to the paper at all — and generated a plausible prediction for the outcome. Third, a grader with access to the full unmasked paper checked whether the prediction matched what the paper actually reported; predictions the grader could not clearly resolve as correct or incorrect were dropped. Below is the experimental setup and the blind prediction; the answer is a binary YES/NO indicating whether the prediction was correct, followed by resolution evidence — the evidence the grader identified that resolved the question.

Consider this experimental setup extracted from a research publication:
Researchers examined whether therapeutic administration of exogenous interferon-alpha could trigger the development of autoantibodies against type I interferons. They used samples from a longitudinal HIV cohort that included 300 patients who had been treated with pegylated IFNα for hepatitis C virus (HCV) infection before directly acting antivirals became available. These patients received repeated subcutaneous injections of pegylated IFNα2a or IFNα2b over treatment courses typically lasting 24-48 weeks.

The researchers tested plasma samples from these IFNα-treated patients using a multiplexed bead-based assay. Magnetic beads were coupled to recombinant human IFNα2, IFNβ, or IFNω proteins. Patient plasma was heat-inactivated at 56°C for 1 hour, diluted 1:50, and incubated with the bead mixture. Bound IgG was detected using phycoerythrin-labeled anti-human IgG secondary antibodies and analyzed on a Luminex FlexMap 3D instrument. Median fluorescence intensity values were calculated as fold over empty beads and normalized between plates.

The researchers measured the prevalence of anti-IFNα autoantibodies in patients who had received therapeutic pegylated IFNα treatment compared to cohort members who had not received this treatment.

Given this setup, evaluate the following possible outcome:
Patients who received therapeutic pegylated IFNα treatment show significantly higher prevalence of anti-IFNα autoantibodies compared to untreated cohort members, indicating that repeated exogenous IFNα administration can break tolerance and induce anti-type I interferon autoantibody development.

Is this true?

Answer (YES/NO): NO